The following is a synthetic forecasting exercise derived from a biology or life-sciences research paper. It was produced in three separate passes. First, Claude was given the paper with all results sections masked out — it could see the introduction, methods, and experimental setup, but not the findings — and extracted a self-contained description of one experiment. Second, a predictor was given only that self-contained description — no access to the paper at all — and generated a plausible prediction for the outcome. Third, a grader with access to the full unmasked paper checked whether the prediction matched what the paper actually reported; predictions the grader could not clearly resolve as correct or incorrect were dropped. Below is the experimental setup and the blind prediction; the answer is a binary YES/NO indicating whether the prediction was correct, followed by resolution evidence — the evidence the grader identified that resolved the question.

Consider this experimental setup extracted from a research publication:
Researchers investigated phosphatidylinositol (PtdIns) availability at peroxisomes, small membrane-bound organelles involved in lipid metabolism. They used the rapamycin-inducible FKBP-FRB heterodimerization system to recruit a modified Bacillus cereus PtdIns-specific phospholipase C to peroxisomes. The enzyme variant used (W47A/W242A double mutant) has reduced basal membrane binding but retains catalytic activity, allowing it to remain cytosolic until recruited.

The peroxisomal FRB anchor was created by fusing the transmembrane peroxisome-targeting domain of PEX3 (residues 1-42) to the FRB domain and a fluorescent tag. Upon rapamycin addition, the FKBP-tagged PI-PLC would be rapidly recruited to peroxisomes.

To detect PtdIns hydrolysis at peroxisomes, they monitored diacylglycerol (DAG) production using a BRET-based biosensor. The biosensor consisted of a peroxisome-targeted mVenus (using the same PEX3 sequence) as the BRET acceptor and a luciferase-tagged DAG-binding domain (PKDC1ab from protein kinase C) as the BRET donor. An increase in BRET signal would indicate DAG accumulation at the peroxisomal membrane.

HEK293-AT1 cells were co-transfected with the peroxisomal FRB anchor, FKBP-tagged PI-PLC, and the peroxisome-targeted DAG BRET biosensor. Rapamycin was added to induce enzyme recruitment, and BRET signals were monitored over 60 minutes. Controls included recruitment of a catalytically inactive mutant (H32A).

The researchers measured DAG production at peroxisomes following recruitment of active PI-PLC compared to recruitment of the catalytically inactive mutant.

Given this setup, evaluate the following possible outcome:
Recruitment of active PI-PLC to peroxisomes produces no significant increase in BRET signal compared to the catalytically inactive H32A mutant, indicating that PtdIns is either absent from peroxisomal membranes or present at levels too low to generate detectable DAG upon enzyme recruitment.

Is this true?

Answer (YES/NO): NO